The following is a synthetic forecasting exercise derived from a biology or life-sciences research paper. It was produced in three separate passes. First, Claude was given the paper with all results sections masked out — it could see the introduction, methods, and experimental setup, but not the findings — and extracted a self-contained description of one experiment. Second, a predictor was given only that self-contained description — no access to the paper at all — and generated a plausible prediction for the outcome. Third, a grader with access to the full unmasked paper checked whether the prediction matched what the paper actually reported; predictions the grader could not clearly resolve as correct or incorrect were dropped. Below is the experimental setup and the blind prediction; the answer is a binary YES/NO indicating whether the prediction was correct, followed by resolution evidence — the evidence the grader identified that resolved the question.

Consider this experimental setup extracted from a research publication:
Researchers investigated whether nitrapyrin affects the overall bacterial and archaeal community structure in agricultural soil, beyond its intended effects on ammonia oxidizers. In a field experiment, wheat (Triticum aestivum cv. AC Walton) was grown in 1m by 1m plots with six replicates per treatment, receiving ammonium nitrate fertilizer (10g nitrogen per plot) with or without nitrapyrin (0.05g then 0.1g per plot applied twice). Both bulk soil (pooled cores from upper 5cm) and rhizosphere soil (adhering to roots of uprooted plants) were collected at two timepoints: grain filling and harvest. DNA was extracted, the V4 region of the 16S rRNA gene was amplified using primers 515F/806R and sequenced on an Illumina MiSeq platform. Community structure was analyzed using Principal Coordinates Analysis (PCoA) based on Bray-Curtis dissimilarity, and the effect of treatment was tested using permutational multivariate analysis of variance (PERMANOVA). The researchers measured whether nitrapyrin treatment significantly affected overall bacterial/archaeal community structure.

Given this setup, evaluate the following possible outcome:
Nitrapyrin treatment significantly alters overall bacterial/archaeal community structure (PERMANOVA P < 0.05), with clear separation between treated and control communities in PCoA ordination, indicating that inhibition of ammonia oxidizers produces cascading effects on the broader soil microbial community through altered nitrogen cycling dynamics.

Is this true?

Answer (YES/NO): NO